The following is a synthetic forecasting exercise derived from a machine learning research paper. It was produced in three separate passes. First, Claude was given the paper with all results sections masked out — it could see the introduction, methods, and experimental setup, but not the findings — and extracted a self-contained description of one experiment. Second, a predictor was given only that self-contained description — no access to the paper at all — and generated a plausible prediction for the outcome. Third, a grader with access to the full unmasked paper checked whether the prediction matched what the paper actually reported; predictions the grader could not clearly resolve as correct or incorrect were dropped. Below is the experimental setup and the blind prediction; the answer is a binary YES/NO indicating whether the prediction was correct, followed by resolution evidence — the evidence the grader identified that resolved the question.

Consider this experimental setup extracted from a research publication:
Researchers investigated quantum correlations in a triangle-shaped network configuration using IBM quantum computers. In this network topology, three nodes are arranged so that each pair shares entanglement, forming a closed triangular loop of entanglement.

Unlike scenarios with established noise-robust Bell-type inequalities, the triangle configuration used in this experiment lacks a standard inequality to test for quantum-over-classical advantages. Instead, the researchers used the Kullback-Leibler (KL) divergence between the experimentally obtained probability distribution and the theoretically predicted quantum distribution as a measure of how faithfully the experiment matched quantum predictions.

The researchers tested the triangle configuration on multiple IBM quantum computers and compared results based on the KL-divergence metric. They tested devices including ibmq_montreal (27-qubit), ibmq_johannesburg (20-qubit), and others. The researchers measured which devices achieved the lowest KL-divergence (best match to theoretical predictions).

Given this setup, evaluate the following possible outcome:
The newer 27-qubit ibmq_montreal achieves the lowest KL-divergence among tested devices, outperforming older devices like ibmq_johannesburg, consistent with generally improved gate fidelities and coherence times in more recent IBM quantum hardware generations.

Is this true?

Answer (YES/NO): NO